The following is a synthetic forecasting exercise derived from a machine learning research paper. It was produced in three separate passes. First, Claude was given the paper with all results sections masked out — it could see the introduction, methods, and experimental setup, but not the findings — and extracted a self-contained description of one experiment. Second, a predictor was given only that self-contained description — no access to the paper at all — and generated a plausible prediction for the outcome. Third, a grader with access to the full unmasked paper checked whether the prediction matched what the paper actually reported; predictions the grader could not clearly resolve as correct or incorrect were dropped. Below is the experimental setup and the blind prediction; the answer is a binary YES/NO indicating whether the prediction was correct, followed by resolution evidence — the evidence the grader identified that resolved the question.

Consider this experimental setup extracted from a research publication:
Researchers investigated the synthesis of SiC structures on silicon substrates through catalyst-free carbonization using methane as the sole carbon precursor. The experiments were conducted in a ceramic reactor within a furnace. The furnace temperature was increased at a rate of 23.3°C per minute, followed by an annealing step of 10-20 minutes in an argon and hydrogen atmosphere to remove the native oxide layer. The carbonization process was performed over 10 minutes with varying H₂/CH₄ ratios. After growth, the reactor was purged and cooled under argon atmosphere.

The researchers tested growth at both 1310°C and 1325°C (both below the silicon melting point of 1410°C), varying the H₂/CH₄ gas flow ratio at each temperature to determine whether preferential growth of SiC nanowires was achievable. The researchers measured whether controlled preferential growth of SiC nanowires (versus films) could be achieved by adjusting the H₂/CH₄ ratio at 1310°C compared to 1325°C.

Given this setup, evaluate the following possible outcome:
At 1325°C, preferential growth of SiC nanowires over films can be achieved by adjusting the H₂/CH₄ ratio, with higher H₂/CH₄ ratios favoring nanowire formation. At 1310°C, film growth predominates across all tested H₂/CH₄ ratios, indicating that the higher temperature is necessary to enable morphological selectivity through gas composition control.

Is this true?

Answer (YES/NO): NO